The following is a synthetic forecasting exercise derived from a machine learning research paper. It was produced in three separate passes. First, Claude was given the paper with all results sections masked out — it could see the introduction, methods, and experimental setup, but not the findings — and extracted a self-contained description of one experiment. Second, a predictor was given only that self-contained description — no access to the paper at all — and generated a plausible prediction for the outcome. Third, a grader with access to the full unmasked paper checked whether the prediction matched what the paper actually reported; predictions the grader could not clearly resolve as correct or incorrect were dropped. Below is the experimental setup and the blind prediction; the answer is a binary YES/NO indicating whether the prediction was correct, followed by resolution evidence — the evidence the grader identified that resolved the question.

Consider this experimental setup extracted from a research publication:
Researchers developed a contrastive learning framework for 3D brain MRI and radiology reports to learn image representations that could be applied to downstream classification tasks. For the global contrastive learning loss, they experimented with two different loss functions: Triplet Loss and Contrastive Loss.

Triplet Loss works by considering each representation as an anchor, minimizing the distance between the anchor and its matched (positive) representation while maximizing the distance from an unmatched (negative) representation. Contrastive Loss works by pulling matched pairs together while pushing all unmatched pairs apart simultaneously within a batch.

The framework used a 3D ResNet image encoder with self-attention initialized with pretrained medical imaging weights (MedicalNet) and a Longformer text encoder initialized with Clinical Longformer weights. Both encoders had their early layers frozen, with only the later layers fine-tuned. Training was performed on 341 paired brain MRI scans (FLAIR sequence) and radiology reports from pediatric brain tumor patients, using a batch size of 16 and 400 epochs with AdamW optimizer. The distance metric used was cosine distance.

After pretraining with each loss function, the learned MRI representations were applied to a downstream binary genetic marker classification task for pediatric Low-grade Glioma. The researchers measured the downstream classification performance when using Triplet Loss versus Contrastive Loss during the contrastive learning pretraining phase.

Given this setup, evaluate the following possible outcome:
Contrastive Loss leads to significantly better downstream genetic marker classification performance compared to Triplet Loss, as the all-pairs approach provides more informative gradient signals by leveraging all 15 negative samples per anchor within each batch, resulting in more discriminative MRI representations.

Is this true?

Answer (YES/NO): NO